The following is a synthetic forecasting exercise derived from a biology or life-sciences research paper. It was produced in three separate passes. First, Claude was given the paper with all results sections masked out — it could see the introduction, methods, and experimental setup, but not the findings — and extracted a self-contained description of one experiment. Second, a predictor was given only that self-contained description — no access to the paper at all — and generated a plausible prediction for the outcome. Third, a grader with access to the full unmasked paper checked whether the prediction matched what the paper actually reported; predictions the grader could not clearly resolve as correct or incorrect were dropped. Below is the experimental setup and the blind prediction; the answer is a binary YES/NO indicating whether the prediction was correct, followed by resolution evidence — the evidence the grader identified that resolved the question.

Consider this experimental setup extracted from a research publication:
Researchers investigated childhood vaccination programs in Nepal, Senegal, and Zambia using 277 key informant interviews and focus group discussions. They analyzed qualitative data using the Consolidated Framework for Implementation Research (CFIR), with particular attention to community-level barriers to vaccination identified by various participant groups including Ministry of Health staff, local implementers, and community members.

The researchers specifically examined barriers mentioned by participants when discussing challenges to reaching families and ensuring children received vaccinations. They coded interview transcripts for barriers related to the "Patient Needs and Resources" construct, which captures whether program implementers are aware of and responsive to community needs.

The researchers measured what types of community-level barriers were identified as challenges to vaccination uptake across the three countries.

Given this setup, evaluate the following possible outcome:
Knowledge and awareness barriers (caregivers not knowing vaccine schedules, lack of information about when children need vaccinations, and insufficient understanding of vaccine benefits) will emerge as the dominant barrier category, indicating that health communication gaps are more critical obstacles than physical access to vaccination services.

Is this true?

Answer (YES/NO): NO